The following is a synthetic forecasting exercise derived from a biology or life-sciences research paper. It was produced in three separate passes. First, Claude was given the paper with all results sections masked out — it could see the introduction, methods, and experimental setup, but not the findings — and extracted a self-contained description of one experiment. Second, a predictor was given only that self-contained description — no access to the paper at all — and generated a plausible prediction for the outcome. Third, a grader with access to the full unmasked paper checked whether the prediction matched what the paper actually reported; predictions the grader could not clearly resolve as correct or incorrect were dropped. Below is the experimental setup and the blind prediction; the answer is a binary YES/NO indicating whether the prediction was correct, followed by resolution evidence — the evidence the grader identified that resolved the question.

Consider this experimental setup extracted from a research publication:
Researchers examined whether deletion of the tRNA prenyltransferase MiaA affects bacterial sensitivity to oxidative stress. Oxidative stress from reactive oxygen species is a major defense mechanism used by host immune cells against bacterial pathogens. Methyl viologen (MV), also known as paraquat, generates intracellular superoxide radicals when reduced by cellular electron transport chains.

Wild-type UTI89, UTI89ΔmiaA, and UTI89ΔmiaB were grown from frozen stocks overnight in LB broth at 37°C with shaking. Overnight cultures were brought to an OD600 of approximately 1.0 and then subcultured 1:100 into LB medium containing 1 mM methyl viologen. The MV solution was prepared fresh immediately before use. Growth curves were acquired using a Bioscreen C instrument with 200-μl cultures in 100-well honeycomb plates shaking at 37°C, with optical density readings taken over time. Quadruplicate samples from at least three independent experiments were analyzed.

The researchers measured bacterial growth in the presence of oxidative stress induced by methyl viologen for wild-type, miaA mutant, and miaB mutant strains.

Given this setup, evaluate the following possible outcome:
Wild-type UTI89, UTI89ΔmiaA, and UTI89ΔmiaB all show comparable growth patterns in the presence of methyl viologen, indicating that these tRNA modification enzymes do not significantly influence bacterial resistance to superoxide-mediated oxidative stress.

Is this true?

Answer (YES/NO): NO